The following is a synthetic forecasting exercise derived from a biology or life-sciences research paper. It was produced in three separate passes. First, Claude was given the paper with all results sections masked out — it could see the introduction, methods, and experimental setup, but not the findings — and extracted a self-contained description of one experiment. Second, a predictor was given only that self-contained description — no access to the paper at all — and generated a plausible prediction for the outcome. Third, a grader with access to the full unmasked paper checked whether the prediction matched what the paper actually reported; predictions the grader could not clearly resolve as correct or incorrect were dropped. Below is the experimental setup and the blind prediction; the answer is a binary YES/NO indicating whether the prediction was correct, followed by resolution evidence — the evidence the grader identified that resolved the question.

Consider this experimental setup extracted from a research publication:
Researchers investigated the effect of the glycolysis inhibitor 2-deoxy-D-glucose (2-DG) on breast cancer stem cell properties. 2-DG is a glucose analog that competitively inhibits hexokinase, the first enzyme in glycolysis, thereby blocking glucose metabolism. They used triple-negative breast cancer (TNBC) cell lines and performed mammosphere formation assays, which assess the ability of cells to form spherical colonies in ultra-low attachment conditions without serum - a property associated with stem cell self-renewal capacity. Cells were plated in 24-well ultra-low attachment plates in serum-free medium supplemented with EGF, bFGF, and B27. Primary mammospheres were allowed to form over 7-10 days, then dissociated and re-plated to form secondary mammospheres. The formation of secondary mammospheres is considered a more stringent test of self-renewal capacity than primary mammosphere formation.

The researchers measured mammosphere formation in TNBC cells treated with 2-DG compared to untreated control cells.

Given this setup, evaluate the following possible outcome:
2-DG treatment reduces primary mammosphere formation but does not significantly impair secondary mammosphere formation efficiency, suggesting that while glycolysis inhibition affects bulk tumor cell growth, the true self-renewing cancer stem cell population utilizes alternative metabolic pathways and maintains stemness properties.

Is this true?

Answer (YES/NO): NO